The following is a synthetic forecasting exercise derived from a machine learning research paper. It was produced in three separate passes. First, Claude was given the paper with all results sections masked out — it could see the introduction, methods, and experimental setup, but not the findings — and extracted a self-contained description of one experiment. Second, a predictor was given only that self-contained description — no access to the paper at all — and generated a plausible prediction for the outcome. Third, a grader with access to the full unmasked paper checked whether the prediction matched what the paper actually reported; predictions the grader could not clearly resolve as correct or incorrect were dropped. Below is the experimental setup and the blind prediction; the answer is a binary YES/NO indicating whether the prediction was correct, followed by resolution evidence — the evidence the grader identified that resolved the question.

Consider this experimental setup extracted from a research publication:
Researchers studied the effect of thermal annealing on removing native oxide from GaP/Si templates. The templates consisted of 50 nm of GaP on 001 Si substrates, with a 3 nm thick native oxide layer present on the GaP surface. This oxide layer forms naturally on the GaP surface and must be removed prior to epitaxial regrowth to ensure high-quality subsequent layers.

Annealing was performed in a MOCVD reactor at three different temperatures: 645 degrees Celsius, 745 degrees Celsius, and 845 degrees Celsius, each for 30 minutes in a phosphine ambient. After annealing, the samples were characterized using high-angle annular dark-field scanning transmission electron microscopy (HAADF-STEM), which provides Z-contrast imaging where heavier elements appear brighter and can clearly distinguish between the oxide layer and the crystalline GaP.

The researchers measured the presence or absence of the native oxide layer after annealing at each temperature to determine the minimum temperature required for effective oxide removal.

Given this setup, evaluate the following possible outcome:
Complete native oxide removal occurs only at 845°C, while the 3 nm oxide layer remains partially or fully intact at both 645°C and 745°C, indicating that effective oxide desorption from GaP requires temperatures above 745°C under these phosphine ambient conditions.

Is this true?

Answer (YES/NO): NO